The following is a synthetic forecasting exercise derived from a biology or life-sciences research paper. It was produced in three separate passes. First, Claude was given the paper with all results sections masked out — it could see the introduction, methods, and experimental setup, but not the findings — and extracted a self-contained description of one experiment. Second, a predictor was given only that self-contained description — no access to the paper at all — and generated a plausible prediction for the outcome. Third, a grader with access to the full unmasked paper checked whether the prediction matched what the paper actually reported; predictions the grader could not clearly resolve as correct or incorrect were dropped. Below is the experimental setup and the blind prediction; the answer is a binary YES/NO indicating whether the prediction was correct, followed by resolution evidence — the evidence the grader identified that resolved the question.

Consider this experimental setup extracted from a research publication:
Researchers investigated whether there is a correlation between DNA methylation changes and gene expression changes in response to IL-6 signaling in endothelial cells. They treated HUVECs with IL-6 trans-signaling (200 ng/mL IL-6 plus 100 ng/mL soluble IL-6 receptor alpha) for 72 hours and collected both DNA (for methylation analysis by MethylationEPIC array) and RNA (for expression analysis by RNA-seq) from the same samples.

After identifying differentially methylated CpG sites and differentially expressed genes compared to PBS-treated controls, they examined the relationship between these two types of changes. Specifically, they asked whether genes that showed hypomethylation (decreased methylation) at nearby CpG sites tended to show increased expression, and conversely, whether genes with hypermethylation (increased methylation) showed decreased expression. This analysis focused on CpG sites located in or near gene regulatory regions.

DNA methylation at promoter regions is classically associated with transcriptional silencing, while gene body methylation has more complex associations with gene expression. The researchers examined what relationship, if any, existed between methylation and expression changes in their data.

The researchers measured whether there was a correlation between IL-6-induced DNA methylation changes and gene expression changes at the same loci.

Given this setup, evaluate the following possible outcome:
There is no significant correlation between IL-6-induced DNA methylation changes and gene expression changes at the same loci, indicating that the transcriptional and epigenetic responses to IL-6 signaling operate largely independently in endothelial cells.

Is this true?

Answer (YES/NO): NO